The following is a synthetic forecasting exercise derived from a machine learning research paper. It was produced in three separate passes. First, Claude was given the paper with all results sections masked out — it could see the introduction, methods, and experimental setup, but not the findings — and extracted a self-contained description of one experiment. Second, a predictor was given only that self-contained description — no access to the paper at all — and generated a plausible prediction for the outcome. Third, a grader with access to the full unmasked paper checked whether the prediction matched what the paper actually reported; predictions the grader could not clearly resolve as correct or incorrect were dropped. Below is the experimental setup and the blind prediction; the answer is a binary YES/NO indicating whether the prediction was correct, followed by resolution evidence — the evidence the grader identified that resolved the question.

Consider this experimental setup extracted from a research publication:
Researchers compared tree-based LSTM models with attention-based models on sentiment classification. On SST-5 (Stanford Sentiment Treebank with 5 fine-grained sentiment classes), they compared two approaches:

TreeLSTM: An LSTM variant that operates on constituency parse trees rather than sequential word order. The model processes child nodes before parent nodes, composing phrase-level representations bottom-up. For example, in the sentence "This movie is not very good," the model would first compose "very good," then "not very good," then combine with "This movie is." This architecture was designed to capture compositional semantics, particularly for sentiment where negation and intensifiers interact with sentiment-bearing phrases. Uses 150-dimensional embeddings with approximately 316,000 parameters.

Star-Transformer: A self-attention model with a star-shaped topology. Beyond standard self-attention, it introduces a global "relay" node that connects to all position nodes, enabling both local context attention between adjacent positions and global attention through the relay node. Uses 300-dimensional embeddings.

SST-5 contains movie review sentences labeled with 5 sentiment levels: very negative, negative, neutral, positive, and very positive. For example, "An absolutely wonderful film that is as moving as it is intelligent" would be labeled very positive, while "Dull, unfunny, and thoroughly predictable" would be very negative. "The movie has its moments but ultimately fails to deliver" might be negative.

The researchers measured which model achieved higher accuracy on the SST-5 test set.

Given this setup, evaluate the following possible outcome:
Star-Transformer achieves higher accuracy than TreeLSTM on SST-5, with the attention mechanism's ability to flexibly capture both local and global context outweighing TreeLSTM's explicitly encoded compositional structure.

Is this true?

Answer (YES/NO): YES